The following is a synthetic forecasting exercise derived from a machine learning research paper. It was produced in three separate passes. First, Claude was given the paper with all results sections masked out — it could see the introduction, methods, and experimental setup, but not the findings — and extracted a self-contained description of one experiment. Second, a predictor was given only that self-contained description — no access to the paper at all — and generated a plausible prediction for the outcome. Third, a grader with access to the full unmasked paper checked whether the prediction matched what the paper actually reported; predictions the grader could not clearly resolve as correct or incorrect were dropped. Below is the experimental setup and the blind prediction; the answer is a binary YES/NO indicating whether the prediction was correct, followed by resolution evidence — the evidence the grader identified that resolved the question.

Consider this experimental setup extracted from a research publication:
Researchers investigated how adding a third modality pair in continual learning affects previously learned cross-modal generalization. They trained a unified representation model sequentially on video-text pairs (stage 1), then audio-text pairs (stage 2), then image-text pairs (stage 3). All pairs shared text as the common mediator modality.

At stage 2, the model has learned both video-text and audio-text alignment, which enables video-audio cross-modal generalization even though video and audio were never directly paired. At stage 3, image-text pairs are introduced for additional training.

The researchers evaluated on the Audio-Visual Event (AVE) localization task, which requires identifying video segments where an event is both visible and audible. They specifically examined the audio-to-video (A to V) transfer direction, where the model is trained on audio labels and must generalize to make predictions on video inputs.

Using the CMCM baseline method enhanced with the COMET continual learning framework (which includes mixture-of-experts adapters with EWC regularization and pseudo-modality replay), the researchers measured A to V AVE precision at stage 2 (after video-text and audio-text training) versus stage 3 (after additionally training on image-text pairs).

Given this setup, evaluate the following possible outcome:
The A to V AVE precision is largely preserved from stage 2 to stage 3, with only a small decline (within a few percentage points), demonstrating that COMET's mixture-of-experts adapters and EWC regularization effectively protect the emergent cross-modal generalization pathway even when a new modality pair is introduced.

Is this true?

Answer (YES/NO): NO